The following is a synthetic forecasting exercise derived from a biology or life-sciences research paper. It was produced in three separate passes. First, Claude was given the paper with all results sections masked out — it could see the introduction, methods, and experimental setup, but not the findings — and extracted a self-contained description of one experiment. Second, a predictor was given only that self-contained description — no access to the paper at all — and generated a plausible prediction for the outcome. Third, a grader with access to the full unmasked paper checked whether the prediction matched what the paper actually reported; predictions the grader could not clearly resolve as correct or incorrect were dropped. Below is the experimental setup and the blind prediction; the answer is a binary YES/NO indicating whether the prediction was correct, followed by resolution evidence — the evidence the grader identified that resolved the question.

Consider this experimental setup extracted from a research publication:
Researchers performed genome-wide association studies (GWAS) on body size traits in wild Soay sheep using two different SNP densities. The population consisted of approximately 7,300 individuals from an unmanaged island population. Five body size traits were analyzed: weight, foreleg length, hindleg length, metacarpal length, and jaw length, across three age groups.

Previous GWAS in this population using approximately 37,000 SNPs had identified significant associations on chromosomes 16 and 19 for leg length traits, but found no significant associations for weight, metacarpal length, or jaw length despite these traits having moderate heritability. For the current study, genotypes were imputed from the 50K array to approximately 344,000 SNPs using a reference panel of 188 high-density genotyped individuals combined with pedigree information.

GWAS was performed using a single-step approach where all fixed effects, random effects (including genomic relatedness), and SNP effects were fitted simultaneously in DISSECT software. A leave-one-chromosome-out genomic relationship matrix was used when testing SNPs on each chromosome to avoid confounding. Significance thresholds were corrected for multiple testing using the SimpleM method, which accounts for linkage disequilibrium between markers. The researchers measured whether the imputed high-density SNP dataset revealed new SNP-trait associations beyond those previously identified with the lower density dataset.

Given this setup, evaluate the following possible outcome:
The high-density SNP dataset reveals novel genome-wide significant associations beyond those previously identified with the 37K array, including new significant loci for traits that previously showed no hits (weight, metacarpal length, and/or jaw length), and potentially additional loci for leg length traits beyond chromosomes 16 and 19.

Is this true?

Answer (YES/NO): YES